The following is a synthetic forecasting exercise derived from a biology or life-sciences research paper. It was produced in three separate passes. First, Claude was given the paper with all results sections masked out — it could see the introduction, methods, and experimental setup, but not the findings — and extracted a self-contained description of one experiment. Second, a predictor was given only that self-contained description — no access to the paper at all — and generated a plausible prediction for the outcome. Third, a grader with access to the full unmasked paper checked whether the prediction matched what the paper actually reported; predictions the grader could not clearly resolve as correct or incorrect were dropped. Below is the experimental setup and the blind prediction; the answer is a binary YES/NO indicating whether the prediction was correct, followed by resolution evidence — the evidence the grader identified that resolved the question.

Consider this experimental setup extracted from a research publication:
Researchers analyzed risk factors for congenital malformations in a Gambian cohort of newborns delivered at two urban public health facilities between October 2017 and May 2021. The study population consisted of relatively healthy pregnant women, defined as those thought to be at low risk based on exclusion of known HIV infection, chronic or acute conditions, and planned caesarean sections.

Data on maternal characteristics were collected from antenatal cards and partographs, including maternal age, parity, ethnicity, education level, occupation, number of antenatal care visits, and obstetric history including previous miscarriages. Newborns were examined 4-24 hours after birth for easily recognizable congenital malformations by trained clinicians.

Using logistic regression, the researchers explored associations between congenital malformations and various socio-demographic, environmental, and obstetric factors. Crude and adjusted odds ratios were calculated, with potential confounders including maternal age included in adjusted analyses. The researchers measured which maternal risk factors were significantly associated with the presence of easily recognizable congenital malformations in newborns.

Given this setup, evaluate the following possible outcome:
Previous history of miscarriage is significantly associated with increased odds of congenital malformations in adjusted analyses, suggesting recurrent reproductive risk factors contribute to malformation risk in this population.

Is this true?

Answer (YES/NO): YES